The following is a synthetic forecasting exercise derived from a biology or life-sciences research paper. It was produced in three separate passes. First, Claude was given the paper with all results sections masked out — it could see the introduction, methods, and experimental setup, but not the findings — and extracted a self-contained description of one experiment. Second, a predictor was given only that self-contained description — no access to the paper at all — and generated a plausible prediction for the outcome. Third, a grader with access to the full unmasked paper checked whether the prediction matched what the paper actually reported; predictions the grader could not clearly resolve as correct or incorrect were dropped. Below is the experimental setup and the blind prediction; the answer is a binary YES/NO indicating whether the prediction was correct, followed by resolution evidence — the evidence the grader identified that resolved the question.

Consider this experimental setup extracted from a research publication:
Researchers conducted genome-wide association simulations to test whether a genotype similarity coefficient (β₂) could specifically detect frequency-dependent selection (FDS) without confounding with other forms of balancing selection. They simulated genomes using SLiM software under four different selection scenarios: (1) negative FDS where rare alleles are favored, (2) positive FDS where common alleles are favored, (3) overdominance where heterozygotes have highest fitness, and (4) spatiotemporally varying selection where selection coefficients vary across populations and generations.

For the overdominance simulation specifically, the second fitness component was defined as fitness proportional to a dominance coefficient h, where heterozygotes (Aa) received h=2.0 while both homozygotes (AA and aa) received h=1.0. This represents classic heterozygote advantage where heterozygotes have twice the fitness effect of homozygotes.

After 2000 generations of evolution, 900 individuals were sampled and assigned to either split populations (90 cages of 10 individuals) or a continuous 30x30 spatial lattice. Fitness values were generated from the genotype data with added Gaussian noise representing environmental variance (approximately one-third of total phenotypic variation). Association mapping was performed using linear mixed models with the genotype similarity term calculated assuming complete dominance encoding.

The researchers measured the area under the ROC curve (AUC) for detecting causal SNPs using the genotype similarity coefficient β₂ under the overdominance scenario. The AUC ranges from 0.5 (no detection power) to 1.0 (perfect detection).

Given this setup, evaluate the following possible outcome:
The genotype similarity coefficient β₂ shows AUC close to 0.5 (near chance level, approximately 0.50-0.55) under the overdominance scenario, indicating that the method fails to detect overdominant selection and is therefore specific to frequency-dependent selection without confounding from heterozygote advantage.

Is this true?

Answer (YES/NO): YES